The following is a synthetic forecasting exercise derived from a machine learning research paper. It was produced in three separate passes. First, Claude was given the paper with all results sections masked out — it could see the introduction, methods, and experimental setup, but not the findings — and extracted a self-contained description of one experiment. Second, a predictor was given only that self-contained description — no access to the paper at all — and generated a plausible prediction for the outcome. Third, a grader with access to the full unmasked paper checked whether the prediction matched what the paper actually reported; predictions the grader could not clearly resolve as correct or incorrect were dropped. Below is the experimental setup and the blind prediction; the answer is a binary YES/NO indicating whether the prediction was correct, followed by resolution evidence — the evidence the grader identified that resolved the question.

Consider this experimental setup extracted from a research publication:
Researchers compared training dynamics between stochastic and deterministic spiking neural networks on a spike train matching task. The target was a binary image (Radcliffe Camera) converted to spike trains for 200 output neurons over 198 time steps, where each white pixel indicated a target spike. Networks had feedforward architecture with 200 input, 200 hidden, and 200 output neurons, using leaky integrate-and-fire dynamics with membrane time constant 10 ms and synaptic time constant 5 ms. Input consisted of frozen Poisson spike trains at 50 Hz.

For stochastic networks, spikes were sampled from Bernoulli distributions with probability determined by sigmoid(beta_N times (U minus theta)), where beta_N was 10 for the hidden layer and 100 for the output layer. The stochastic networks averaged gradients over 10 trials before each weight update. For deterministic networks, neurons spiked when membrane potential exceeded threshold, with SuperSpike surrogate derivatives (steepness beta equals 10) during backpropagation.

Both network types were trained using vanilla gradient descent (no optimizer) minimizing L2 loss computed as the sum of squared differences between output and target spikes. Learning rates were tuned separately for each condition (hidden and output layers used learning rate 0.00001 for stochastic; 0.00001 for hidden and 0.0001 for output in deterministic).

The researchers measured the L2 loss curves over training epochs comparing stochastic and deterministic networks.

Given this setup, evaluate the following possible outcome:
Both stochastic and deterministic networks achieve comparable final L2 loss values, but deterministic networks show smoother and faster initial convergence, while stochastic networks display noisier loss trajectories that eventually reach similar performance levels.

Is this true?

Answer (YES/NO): NO